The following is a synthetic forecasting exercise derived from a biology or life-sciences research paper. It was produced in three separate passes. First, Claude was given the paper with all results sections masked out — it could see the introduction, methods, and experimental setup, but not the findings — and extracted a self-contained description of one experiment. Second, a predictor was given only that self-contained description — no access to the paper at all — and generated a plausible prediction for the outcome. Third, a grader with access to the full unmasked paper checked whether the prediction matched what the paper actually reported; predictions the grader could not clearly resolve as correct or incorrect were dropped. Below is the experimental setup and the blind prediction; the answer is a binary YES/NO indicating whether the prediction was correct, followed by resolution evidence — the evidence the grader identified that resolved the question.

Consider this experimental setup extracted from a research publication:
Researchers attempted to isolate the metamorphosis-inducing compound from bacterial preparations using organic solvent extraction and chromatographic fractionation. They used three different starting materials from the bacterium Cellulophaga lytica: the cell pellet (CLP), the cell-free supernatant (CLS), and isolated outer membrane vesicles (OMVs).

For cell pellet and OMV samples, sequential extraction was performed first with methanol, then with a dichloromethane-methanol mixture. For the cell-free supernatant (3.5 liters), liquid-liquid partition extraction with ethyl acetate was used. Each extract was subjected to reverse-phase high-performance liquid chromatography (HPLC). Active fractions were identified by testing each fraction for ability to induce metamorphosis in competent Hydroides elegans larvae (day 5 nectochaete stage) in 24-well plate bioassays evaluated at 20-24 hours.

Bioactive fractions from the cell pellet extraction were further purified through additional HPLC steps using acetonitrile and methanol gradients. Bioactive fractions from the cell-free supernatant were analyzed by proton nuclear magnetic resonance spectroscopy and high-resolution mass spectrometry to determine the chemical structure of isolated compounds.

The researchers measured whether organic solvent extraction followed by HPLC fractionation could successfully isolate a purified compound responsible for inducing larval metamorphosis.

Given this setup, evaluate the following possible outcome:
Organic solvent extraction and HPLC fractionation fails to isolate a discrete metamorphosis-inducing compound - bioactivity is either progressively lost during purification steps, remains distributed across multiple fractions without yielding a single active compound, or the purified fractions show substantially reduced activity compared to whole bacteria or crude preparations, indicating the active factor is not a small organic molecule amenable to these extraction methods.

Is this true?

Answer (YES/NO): YES